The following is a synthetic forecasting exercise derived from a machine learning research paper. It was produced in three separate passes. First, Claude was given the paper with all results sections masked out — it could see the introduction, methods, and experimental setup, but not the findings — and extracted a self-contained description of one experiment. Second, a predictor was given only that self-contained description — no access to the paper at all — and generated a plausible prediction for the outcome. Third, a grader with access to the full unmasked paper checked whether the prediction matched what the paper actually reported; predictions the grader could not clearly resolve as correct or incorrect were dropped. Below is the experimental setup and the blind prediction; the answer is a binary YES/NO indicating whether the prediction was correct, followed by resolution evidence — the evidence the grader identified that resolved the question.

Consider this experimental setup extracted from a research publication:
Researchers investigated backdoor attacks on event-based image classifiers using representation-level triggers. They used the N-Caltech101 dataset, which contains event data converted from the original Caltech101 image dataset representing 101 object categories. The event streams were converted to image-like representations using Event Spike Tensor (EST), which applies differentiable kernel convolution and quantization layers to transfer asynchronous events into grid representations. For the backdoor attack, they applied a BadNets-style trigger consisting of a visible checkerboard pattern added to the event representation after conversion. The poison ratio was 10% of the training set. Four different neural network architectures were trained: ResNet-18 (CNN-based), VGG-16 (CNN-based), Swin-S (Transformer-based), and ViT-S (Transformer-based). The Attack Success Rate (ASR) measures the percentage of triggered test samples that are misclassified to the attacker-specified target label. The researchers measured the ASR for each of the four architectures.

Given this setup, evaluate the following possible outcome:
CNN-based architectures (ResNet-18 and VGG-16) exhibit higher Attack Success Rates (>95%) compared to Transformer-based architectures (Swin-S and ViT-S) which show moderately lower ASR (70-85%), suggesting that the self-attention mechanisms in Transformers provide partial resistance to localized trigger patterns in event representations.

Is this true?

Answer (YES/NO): NO